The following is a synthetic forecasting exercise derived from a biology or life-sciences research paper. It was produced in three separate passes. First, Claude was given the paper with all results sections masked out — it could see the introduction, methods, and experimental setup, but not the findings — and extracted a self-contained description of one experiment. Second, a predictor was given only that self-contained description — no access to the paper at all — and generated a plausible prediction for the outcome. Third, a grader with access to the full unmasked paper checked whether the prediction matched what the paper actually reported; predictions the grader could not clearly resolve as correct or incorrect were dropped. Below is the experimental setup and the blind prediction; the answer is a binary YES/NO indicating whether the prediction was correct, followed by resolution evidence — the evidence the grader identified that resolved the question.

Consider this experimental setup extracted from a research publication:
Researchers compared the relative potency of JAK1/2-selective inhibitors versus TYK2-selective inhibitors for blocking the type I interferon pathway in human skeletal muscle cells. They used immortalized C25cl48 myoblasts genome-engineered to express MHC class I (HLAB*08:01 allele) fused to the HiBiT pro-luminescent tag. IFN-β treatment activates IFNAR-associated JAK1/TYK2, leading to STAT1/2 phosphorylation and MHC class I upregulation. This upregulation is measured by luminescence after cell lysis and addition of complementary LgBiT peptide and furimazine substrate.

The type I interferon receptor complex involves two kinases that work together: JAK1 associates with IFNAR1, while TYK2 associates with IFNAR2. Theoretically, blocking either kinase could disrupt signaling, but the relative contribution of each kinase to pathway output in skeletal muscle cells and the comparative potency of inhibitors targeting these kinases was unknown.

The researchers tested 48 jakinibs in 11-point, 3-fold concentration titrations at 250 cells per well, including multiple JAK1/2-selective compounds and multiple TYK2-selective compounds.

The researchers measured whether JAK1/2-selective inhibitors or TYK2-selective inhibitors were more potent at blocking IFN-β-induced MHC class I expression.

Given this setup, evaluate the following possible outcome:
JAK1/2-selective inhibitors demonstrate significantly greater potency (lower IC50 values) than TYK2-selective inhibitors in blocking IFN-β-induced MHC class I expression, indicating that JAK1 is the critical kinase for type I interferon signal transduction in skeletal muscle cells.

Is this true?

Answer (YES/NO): NO